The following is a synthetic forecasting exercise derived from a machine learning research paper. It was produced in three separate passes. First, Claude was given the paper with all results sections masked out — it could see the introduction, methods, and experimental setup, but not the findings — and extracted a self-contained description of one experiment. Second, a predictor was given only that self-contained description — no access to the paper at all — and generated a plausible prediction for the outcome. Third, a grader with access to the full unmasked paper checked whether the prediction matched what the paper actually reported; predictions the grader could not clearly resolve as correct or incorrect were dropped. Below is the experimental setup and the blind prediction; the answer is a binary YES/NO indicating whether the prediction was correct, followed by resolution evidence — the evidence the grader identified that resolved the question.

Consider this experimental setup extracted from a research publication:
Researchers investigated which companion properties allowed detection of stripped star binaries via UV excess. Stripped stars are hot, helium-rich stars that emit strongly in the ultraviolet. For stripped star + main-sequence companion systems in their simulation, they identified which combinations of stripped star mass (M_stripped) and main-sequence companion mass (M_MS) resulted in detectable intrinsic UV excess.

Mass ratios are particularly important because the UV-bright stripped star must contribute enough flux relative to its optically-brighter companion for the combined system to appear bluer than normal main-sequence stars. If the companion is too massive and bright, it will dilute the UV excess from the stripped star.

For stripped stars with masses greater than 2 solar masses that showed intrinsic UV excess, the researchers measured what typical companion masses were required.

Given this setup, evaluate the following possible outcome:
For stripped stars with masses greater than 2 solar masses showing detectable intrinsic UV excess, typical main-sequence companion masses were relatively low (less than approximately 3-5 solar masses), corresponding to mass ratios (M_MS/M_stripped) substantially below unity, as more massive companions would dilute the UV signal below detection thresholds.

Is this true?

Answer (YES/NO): NO